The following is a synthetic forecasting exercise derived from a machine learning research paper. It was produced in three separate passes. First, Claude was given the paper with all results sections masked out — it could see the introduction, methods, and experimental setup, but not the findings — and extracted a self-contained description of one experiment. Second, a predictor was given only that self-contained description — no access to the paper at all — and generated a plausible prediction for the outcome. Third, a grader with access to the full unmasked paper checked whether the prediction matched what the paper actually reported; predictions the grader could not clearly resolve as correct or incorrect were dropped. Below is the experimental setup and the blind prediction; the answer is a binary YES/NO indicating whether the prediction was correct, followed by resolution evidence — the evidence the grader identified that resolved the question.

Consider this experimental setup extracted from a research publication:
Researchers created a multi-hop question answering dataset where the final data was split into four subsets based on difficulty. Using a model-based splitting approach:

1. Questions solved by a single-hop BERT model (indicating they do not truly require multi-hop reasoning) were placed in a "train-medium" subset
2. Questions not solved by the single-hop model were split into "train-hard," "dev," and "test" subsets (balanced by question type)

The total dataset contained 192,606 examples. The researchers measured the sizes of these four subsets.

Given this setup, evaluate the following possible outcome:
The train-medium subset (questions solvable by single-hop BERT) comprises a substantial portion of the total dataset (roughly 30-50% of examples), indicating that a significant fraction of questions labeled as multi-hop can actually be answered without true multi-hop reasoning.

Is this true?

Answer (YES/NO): NO